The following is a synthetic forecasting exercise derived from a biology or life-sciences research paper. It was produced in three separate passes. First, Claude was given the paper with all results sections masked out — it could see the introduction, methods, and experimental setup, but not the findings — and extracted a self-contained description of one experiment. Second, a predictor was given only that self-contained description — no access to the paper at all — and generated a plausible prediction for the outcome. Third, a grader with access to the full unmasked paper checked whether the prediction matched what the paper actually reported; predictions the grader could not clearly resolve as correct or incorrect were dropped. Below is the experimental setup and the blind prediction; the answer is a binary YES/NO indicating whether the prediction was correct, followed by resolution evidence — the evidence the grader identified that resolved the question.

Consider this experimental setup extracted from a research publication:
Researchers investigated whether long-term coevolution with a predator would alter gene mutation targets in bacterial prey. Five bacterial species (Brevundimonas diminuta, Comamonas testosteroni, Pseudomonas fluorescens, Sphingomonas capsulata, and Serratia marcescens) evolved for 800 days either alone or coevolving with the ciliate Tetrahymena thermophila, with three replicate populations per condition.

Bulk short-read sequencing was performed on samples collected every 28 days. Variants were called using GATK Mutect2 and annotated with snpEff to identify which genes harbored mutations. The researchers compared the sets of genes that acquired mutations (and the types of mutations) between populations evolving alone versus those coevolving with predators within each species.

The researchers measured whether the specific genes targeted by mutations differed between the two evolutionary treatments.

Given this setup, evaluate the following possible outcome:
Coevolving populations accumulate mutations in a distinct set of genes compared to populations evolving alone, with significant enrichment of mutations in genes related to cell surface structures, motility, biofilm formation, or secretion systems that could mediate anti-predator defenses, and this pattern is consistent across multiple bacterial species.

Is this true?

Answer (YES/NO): NO